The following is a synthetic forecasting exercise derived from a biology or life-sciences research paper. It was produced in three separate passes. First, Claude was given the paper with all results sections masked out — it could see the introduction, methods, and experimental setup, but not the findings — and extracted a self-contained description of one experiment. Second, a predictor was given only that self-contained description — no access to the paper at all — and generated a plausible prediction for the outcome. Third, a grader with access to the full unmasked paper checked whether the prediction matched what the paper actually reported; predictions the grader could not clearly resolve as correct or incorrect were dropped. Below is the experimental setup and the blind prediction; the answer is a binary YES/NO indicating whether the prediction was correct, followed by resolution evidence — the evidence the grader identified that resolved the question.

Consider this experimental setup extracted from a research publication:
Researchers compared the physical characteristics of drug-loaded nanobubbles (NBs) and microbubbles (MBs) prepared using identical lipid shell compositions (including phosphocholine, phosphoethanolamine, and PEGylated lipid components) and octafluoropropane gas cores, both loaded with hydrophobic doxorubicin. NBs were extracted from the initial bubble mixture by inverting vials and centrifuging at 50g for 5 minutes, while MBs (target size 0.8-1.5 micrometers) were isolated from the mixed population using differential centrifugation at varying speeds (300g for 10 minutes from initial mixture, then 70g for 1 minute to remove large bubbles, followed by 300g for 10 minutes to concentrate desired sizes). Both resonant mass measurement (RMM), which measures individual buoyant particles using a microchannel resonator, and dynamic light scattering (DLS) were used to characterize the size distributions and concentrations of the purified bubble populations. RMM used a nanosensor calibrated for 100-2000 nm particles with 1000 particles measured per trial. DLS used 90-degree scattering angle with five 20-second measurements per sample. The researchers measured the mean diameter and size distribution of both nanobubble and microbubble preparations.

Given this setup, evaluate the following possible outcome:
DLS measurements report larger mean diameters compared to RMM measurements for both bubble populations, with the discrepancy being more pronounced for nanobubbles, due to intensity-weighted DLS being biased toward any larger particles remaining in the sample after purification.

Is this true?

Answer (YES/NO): YES